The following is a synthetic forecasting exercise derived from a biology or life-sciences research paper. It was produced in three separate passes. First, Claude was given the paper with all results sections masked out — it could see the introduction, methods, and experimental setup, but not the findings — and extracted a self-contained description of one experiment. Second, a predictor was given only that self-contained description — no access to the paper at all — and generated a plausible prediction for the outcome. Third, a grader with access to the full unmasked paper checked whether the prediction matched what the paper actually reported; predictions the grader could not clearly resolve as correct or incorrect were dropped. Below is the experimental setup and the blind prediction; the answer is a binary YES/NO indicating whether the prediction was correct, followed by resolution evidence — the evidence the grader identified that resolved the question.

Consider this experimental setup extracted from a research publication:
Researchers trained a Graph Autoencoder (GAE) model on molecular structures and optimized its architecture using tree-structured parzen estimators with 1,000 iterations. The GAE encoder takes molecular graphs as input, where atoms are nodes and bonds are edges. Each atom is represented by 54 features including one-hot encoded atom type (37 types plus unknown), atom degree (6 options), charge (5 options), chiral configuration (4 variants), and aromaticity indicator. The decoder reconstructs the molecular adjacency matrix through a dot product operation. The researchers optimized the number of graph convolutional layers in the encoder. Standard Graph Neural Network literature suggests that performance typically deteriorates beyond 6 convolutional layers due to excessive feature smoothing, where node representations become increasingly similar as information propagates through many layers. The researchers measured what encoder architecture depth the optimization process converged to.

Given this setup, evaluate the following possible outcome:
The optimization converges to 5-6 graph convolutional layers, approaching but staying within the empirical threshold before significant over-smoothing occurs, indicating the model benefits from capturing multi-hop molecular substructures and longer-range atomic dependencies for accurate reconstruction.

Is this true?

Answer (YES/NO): NO